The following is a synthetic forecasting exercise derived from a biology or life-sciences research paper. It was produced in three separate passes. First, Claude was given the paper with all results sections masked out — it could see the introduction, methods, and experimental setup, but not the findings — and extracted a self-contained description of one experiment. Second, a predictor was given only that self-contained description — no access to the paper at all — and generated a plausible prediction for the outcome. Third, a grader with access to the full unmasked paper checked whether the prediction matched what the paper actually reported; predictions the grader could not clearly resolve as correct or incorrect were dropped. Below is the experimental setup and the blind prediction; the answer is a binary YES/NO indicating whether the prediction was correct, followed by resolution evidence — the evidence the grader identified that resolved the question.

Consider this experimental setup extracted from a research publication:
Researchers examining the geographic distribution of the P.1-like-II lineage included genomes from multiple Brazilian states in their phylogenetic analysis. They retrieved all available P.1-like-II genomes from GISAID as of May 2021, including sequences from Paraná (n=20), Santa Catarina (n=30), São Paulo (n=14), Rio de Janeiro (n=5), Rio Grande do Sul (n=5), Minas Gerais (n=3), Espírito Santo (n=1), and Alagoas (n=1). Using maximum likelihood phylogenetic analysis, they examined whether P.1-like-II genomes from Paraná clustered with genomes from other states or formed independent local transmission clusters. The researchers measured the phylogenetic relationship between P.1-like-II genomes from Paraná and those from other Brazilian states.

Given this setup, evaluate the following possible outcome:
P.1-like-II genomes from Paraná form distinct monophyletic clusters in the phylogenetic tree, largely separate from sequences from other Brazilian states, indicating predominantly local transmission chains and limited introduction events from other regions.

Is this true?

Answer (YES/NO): NO